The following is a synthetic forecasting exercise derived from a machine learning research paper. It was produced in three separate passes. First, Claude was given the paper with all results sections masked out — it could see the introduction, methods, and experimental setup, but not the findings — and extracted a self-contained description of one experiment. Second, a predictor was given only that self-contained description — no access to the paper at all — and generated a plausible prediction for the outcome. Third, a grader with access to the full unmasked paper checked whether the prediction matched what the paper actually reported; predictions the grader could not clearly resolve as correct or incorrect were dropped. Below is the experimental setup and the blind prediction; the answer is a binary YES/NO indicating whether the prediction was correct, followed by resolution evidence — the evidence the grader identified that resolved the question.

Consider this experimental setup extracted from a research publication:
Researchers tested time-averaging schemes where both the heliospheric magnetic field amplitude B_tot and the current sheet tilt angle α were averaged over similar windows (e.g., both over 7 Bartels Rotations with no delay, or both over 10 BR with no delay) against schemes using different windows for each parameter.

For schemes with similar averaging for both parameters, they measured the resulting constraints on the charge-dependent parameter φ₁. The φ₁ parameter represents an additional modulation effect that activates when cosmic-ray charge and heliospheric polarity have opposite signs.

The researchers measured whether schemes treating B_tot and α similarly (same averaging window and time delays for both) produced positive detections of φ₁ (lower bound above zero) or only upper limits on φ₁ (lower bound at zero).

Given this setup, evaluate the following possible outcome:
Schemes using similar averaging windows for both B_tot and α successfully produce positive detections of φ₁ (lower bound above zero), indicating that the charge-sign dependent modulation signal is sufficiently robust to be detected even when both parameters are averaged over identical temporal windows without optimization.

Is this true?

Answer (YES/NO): NO